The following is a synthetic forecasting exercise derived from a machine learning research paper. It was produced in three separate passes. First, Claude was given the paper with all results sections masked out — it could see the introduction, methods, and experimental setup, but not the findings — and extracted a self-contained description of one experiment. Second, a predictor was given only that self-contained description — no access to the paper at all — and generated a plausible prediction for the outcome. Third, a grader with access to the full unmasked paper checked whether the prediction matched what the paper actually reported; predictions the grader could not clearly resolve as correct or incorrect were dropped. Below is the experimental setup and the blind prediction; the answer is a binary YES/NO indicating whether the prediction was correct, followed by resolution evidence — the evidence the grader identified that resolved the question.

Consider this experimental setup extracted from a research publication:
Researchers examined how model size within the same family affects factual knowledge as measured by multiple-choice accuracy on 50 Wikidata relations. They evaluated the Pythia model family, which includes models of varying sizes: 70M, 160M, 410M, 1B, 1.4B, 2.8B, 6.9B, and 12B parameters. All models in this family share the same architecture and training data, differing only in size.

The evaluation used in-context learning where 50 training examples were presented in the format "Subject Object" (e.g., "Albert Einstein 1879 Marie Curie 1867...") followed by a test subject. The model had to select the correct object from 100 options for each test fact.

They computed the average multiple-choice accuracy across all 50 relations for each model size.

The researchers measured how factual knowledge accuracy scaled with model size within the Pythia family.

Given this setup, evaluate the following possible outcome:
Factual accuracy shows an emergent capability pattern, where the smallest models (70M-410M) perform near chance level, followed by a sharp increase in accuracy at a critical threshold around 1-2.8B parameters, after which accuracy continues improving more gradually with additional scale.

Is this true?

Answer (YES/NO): NO